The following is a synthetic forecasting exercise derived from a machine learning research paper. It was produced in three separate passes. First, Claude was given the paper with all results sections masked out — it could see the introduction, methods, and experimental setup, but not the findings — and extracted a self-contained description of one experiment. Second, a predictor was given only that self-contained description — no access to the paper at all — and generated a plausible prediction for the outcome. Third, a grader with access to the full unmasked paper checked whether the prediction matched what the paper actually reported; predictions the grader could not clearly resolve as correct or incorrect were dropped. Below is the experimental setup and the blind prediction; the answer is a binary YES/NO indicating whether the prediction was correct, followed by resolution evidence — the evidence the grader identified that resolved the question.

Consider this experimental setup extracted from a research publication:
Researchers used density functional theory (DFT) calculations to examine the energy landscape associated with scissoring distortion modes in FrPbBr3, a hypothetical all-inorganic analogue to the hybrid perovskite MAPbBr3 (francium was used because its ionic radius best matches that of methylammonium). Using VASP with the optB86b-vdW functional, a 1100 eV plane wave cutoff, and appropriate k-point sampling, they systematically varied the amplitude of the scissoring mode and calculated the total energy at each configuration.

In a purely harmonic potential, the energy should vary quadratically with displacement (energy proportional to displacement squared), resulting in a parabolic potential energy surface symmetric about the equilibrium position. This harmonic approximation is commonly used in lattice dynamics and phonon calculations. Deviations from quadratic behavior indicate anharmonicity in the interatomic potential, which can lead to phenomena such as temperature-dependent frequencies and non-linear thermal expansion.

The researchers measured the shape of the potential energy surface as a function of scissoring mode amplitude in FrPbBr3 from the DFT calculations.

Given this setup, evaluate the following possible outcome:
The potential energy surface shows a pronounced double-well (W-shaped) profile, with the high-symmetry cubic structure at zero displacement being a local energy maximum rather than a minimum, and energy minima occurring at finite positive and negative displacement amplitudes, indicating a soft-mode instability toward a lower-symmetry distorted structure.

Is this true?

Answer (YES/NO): NO